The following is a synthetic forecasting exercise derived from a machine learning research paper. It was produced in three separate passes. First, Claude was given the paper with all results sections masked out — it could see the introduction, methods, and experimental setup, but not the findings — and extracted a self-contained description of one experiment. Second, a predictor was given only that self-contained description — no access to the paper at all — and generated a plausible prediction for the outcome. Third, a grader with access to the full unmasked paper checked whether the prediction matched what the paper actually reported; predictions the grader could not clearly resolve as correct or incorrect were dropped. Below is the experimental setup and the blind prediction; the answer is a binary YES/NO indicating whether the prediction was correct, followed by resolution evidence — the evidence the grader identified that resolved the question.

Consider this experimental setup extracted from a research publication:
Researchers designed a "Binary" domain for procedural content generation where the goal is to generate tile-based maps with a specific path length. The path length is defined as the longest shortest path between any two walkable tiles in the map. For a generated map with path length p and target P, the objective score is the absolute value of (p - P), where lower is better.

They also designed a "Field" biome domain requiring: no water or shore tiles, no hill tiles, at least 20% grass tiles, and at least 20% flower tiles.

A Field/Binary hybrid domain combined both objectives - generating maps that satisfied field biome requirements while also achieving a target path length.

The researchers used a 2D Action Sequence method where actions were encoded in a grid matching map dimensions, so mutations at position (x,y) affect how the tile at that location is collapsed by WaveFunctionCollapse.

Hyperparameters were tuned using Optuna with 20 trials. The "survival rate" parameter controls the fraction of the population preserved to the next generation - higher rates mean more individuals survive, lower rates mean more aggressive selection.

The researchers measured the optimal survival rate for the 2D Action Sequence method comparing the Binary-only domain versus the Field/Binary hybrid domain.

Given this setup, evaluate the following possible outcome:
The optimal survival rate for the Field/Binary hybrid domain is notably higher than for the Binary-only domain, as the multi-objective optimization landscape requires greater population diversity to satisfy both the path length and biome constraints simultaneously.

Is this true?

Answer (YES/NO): YES